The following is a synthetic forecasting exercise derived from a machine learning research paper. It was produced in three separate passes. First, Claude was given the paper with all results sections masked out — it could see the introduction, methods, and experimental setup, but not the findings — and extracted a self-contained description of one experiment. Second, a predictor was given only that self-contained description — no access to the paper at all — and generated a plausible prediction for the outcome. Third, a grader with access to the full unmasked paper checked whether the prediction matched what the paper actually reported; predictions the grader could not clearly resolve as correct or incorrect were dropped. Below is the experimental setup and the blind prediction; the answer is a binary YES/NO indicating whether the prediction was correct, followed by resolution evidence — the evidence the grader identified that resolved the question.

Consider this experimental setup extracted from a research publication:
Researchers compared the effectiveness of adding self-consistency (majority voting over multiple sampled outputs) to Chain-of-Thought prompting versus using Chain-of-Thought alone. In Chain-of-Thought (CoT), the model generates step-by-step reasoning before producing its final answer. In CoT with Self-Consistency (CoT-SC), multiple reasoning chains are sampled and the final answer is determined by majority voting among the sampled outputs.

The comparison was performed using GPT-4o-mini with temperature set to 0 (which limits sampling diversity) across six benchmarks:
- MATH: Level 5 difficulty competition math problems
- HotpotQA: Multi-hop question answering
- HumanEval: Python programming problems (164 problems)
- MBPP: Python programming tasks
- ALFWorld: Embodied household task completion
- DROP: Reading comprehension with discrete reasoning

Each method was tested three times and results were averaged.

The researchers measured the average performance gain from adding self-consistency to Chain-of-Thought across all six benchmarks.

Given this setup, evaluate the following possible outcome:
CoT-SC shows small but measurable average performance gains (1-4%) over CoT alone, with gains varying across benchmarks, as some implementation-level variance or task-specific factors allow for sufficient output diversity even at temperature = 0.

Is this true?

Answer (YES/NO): NO